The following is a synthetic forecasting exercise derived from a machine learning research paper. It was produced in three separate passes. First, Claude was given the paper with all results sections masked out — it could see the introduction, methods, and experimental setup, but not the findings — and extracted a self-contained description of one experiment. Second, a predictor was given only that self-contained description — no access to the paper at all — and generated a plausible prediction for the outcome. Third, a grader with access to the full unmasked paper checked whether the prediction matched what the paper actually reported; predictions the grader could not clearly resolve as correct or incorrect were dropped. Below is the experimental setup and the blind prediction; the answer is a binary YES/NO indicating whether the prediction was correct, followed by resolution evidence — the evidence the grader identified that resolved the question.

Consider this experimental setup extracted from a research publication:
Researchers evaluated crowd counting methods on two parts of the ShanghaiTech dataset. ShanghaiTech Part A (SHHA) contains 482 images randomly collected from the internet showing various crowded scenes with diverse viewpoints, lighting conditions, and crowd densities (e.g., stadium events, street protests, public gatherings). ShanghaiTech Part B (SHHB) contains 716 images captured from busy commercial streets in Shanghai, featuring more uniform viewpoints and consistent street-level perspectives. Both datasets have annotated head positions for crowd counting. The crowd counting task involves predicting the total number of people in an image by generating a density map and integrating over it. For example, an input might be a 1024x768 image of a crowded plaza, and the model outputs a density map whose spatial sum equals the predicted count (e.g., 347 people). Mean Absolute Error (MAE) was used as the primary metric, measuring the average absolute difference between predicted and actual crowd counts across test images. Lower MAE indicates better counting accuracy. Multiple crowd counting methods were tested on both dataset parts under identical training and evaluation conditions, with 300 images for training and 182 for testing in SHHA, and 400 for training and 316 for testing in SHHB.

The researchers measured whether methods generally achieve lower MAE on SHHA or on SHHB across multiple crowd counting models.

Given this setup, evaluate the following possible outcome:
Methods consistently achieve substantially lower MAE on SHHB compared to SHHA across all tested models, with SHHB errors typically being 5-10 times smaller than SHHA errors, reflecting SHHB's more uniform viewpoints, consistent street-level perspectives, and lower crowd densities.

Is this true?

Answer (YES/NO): YES